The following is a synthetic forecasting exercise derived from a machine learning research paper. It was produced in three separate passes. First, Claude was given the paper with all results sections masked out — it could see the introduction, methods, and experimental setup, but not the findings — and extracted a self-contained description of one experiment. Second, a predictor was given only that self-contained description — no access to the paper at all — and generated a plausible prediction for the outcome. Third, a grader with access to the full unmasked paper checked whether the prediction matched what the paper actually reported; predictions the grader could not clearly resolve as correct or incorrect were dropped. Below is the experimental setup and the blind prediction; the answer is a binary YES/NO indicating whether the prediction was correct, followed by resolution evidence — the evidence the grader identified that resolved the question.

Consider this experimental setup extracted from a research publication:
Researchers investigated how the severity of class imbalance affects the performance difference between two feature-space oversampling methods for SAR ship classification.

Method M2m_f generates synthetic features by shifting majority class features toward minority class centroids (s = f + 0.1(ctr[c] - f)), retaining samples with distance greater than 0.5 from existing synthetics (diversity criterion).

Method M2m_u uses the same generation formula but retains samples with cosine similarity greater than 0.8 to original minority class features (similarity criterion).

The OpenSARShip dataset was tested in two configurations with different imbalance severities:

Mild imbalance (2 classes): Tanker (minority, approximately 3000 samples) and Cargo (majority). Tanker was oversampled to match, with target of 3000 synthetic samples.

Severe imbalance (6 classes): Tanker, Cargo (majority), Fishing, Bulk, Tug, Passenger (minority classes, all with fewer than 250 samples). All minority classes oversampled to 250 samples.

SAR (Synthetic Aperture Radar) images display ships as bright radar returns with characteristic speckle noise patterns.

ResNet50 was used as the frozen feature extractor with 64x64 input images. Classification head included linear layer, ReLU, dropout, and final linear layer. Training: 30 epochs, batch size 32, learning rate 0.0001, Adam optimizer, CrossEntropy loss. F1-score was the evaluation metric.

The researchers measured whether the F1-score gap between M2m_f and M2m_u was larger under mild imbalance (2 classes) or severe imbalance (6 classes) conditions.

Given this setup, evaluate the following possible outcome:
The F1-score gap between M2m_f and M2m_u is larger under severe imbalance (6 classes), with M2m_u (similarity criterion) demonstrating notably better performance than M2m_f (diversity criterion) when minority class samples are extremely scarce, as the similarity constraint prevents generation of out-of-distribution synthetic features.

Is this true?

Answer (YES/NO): NO